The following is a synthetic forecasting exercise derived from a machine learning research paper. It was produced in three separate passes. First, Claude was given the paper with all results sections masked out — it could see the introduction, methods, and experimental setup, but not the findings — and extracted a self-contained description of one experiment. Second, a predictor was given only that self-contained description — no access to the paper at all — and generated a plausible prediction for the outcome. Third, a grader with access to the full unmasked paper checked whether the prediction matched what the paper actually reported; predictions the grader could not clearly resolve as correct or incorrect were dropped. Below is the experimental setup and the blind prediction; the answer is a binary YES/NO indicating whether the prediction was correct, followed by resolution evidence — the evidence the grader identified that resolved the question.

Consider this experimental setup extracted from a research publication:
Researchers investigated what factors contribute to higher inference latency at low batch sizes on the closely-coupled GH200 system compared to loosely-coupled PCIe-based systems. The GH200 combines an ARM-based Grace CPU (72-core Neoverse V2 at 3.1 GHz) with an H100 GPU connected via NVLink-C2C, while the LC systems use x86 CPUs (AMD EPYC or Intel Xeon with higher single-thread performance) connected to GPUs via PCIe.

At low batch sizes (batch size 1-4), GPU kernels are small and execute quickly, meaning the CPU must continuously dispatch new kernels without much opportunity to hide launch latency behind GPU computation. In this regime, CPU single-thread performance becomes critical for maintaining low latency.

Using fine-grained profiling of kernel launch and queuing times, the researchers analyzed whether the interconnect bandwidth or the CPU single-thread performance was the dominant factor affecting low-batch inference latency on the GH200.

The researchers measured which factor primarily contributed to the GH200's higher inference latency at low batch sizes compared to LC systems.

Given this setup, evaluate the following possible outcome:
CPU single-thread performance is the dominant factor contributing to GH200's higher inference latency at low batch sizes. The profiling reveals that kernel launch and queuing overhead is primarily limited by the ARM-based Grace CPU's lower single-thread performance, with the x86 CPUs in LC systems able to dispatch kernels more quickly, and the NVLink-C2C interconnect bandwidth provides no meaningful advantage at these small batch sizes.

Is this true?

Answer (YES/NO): YES